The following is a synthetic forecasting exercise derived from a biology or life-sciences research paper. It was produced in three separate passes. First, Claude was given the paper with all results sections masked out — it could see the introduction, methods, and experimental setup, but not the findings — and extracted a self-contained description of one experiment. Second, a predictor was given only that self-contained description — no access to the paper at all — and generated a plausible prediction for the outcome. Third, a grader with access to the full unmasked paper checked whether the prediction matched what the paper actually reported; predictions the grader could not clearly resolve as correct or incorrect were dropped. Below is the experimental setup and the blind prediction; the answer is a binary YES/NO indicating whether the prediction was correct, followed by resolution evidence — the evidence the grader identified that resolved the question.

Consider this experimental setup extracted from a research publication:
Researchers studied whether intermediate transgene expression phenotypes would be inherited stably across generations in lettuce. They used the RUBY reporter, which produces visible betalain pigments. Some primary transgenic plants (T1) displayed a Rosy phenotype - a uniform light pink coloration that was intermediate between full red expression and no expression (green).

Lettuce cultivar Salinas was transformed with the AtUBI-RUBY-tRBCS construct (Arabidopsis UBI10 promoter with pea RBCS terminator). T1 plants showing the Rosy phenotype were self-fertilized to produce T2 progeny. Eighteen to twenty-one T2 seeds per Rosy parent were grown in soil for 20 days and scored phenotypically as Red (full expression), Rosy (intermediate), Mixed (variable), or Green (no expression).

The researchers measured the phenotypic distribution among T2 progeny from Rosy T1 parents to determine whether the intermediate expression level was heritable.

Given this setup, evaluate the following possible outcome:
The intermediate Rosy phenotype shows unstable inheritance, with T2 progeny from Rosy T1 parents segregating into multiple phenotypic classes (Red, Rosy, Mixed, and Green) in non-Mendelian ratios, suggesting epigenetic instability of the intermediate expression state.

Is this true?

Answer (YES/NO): NO